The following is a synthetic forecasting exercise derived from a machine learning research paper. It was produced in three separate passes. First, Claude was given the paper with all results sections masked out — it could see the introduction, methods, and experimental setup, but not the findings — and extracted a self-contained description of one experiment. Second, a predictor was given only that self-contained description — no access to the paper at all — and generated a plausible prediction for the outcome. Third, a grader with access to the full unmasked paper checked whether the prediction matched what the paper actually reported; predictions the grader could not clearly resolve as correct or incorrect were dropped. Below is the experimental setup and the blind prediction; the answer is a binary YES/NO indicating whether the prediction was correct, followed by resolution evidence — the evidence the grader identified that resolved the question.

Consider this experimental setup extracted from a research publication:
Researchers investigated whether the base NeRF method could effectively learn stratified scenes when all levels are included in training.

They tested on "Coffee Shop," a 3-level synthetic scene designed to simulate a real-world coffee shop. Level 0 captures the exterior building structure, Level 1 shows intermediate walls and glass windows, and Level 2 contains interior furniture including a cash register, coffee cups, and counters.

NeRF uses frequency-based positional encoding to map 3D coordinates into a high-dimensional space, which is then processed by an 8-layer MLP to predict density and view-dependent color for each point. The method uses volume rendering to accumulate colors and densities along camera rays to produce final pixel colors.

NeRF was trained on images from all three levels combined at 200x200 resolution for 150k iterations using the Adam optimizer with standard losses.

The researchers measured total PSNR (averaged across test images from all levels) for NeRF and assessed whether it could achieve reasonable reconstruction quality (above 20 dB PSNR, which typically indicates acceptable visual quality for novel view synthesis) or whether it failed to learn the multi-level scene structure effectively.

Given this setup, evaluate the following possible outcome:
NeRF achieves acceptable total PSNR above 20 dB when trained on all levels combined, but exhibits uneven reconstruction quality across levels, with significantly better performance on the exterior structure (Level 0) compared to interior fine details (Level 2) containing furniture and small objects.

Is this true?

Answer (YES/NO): NO